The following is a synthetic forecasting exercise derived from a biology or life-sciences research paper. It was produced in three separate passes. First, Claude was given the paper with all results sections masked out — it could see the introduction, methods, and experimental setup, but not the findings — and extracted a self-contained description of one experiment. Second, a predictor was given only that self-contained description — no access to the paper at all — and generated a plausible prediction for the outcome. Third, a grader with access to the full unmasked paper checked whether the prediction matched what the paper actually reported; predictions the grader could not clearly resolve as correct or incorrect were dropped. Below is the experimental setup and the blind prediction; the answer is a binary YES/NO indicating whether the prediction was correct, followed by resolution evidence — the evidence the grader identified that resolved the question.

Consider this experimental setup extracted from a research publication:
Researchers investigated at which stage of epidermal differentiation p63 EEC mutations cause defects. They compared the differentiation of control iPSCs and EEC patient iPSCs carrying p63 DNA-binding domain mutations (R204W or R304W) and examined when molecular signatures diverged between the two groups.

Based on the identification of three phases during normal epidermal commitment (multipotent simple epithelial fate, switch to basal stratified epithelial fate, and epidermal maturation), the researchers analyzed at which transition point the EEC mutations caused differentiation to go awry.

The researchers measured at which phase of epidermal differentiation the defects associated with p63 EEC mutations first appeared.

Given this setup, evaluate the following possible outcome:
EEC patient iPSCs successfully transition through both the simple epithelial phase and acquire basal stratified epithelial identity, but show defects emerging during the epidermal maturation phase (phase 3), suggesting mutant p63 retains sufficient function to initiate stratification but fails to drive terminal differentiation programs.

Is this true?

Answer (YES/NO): NO